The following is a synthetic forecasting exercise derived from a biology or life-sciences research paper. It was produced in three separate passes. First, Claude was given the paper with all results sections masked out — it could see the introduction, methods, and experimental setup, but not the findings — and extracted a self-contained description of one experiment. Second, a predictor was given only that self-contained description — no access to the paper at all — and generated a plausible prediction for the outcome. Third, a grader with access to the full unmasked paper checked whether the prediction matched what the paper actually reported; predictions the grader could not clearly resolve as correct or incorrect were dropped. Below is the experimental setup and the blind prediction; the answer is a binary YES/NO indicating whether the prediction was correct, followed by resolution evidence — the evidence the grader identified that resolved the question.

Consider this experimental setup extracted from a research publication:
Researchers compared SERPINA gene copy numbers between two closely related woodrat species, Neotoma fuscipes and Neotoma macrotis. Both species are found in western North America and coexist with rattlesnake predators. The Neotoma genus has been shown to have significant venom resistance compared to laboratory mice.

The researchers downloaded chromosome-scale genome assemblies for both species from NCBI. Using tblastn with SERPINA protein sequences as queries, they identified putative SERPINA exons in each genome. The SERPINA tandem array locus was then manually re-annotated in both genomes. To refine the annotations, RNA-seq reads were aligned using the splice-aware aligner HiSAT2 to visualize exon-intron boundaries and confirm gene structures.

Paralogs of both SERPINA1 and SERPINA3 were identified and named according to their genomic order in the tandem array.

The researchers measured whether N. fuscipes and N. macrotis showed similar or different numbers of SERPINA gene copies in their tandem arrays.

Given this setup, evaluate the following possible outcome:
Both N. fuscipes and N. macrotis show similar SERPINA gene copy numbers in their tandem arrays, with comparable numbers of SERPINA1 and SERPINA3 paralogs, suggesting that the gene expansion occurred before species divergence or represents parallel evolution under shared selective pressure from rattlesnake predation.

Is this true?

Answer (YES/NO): YES